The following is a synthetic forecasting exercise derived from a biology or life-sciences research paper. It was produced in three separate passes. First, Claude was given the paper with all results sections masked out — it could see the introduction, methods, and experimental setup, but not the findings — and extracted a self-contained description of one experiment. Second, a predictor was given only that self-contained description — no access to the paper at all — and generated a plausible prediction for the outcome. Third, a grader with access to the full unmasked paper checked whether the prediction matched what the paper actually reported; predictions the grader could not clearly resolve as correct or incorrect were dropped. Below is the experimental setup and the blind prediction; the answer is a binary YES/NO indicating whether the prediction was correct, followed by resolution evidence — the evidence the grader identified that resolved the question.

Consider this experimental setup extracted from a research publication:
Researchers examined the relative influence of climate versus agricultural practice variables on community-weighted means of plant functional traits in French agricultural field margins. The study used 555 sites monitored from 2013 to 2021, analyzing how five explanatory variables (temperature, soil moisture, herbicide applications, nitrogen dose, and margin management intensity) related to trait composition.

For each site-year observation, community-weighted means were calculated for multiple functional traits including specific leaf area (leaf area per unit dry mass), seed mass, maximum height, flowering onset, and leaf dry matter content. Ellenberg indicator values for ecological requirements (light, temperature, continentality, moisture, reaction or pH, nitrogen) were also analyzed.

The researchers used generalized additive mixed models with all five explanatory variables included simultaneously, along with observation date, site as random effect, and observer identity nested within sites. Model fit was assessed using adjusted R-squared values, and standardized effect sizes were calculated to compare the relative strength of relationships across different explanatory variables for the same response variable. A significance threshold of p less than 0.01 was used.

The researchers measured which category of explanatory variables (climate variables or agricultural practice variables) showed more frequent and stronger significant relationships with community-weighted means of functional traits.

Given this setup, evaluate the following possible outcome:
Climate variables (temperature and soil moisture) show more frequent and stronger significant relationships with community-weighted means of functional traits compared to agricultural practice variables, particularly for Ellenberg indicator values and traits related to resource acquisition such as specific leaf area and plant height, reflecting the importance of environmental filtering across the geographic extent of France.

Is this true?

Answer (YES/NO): YES